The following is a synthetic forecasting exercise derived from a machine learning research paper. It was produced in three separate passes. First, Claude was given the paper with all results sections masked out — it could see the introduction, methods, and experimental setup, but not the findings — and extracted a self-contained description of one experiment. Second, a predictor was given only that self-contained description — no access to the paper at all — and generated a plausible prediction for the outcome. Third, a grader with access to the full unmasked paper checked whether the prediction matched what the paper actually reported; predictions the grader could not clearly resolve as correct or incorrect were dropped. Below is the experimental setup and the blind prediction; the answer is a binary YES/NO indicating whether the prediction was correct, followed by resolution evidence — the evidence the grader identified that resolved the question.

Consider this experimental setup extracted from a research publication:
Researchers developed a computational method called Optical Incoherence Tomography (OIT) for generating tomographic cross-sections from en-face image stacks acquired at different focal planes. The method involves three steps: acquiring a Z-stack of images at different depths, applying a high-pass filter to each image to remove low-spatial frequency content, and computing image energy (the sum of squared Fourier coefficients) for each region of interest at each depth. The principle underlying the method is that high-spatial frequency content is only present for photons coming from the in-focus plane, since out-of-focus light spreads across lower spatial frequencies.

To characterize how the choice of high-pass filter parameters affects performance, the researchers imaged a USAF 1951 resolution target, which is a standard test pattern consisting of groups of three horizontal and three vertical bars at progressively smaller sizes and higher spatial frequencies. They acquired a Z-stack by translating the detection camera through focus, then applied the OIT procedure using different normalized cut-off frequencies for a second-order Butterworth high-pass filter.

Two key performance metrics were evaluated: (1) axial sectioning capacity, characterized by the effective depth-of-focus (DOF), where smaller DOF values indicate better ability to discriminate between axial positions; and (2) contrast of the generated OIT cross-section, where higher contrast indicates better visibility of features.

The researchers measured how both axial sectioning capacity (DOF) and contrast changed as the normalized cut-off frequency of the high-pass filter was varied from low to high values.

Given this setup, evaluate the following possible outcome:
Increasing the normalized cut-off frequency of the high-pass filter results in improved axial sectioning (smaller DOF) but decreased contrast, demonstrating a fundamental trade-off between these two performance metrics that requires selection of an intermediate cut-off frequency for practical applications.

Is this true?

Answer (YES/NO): YES